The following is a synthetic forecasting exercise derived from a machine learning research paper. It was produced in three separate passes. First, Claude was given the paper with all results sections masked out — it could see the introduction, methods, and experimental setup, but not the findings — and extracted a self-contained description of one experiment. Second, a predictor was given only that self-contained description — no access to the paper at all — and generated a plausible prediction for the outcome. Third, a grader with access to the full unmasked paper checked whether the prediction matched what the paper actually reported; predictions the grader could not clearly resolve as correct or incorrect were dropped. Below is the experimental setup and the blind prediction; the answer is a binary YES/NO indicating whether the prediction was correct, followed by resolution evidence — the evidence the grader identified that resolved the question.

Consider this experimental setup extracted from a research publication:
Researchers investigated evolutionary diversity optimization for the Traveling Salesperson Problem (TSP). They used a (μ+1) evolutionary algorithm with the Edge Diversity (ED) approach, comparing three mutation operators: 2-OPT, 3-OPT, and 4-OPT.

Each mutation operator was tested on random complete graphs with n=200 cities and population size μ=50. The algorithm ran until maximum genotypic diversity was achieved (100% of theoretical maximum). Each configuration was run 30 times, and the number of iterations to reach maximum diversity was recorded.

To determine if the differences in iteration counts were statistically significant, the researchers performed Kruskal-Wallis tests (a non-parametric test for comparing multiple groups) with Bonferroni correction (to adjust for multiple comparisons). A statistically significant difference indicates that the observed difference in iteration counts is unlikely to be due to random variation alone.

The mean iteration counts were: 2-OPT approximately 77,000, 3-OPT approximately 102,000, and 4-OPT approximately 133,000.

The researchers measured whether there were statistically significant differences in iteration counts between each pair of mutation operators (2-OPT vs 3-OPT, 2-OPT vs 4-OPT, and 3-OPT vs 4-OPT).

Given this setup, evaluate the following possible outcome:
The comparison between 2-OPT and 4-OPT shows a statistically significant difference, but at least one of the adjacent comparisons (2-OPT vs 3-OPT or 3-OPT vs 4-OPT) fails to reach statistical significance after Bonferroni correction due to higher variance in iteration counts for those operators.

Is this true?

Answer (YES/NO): NO